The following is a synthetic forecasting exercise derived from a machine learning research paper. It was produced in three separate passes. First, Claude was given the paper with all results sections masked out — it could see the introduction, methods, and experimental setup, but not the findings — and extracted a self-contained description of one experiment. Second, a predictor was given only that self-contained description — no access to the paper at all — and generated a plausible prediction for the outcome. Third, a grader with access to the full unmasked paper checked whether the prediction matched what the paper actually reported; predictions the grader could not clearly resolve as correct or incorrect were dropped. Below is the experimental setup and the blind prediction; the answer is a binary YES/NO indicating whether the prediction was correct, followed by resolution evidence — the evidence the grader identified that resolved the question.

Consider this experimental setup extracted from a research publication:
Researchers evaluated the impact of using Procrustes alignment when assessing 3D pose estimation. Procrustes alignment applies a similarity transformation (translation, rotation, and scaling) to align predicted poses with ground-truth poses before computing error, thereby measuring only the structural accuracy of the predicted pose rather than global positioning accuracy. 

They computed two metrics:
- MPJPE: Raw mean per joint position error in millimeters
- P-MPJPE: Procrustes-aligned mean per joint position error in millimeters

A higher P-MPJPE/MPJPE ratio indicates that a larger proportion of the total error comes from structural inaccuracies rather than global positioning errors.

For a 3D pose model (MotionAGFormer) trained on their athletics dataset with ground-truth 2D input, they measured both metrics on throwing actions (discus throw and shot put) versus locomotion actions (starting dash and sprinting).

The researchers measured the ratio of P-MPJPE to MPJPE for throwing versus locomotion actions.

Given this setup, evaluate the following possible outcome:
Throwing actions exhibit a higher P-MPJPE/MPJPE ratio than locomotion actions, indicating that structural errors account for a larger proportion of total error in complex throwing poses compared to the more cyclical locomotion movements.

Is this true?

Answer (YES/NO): YES